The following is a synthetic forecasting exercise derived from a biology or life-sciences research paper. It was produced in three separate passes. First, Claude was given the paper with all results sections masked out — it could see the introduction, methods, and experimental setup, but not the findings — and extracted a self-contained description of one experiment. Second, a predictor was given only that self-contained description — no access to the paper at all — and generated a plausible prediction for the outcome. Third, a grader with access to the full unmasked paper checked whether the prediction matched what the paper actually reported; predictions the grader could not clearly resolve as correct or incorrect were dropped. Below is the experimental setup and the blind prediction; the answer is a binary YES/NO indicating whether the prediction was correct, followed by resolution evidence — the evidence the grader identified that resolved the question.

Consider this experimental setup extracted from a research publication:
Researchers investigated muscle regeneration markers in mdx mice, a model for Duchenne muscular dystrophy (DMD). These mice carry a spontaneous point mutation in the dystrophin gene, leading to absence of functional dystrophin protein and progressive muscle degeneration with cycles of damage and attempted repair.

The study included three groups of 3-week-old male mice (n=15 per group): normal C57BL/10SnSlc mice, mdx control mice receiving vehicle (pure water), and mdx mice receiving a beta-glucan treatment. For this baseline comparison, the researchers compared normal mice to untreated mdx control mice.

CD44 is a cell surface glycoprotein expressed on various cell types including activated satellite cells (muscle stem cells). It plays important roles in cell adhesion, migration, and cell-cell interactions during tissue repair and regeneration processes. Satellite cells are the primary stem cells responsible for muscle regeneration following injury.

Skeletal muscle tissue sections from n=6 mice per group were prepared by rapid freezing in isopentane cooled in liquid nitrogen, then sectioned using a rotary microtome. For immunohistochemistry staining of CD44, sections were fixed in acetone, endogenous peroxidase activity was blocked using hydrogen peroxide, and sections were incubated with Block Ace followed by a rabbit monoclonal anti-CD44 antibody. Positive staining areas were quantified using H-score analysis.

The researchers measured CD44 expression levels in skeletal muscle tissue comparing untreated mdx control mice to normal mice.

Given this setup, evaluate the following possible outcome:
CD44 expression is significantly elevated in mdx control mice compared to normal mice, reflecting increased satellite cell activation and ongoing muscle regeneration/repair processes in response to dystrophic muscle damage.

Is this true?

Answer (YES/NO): YES